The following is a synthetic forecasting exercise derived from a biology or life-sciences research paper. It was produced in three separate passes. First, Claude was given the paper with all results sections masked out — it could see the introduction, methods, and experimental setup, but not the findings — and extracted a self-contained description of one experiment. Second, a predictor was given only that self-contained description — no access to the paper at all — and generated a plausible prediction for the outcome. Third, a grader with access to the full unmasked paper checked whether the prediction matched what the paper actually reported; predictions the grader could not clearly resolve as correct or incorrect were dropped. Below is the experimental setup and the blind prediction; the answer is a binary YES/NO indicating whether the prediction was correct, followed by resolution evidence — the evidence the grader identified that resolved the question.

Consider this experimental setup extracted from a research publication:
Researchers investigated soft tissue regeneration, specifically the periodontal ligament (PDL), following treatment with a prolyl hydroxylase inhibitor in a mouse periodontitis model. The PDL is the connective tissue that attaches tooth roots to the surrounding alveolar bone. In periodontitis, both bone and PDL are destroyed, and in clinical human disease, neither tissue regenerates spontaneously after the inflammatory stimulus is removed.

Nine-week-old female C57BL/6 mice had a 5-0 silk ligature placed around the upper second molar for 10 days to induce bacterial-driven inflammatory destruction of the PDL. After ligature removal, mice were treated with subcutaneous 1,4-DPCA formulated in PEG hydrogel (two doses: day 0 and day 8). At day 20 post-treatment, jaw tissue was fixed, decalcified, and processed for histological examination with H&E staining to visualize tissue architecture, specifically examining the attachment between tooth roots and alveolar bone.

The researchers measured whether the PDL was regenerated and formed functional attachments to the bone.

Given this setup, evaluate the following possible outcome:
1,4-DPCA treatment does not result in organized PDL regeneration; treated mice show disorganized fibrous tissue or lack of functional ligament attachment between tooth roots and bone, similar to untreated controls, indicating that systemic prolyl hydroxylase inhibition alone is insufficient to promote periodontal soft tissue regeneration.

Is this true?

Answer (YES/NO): NO